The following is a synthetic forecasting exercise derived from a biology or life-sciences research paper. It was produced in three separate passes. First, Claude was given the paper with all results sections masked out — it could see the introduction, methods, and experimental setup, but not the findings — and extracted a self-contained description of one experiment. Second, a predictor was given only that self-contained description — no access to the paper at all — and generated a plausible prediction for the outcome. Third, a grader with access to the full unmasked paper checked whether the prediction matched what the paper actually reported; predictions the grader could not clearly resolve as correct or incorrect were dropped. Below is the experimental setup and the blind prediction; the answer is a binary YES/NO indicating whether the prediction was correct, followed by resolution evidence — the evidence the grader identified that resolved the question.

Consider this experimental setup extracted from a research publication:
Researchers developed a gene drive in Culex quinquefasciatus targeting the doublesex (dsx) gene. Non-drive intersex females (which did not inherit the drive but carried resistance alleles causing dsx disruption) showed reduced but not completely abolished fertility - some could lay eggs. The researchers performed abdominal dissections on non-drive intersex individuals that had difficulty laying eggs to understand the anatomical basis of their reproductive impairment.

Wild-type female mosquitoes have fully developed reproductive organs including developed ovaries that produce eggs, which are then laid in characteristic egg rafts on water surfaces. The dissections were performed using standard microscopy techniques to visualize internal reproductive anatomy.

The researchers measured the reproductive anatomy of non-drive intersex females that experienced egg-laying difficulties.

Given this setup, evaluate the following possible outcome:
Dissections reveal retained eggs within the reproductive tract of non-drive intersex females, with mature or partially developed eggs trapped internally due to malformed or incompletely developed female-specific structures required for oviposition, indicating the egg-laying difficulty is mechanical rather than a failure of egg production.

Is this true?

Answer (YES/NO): NO